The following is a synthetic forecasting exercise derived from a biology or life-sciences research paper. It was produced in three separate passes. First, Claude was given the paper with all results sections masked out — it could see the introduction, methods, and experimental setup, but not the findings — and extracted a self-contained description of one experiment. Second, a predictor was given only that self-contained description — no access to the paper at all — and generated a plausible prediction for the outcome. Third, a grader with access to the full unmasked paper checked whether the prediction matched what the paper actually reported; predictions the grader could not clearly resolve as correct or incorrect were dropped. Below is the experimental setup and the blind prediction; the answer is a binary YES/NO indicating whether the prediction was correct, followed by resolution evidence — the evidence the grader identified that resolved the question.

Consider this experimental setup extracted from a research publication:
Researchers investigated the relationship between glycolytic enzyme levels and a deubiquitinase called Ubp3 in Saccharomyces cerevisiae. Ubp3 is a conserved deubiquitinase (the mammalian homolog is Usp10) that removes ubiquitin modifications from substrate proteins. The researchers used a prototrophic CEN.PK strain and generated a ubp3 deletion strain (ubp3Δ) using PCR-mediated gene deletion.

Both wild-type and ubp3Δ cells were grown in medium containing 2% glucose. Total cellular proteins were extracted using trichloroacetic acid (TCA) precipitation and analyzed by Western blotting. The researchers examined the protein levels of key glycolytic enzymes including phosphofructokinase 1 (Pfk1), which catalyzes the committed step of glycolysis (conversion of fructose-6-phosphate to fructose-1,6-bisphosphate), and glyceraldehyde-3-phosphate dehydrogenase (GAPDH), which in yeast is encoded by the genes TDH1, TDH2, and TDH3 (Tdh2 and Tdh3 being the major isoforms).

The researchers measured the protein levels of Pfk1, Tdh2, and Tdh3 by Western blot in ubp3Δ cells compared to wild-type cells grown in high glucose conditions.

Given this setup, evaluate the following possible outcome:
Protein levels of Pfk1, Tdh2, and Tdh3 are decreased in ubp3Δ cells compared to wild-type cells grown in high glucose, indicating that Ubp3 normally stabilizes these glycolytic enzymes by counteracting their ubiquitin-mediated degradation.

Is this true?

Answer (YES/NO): NO